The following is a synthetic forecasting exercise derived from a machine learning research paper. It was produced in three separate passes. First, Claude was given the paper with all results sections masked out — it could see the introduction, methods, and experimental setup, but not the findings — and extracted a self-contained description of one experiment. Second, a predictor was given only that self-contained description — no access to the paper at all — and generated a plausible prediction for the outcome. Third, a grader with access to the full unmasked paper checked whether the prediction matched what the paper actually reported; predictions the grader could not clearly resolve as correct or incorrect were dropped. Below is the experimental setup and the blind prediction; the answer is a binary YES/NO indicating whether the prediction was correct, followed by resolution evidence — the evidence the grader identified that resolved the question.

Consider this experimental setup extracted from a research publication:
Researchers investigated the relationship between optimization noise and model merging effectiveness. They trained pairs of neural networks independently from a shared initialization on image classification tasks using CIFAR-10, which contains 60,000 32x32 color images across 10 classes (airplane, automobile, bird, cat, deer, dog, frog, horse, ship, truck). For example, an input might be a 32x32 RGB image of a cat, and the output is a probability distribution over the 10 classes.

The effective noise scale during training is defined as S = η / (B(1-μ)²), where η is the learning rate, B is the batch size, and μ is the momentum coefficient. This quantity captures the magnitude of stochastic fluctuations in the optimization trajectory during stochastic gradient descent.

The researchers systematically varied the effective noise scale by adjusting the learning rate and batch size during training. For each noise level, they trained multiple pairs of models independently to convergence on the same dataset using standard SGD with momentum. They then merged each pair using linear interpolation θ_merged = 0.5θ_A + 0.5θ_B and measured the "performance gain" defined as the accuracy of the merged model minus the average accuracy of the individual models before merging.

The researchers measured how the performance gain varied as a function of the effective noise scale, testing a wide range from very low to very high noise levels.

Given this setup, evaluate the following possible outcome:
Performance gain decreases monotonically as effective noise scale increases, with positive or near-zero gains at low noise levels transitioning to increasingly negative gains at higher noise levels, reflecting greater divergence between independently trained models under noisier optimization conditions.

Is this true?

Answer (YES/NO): NO